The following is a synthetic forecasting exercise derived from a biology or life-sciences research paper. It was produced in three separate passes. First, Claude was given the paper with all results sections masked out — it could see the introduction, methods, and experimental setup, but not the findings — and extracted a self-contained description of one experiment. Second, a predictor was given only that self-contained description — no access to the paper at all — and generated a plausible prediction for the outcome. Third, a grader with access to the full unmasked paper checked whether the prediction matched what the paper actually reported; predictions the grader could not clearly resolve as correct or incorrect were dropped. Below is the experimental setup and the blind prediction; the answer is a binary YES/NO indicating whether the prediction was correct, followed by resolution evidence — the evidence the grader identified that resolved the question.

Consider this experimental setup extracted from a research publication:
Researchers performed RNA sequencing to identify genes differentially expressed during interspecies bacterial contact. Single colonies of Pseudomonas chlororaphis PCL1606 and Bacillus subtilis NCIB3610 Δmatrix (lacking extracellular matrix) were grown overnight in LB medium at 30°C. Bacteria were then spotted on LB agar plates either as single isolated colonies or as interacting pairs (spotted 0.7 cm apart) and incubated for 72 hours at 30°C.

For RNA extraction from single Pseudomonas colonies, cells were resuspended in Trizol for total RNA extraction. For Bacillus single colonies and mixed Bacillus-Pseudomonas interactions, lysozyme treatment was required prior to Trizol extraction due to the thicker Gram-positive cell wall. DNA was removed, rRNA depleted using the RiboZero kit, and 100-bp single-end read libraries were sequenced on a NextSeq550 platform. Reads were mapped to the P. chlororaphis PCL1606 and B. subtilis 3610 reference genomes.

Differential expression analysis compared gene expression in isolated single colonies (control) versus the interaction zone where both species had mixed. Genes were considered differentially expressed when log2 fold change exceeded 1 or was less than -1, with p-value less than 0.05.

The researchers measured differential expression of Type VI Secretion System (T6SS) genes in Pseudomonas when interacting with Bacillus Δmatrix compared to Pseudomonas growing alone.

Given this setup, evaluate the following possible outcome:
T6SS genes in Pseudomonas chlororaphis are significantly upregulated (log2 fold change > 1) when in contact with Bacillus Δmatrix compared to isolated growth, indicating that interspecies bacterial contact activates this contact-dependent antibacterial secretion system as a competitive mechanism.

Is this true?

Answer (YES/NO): YES